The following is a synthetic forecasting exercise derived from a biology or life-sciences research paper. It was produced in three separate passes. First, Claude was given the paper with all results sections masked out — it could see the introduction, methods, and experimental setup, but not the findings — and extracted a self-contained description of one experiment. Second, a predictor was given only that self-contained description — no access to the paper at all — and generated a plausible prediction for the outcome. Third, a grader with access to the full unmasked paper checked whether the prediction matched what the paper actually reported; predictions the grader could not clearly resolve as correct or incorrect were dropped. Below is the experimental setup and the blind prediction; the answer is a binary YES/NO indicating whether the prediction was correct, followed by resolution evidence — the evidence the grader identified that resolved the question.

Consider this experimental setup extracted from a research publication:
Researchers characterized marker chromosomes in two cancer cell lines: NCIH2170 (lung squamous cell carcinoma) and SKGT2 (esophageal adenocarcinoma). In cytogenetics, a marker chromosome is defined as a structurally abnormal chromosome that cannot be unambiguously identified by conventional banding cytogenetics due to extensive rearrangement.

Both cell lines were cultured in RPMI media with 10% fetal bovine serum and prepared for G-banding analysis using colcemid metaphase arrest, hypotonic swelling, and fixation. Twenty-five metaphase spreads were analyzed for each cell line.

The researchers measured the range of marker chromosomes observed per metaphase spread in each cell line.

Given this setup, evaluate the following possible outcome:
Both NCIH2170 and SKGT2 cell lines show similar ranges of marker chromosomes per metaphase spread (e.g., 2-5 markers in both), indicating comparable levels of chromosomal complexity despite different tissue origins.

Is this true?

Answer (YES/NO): NO